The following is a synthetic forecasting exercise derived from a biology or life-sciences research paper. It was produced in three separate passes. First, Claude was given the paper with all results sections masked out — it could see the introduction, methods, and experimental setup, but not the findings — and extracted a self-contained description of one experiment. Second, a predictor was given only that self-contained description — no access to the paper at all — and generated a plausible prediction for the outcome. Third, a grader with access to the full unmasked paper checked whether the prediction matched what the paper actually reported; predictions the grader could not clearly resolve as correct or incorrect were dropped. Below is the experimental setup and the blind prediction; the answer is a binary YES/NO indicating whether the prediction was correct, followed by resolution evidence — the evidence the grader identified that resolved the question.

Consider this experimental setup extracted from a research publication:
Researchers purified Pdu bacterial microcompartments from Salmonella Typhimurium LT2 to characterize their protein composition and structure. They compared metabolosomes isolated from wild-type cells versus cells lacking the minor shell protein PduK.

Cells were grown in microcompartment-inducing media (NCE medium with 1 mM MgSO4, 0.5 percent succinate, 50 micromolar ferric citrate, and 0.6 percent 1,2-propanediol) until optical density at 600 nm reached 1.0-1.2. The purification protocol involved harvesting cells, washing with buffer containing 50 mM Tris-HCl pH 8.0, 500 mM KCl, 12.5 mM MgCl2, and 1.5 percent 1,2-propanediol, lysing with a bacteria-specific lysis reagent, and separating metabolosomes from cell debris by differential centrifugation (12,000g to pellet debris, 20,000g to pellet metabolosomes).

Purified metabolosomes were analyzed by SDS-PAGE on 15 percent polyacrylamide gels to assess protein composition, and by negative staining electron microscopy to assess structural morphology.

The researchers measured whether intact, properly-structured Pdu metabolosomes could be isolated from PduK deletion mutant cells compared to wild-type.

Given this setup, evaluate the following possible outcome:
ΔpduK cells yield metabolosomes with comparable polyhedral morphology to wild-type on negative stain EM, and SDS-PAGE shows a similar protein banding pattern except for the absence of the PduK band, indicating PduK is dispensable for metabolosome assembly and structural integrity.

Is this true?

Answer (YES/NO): YES